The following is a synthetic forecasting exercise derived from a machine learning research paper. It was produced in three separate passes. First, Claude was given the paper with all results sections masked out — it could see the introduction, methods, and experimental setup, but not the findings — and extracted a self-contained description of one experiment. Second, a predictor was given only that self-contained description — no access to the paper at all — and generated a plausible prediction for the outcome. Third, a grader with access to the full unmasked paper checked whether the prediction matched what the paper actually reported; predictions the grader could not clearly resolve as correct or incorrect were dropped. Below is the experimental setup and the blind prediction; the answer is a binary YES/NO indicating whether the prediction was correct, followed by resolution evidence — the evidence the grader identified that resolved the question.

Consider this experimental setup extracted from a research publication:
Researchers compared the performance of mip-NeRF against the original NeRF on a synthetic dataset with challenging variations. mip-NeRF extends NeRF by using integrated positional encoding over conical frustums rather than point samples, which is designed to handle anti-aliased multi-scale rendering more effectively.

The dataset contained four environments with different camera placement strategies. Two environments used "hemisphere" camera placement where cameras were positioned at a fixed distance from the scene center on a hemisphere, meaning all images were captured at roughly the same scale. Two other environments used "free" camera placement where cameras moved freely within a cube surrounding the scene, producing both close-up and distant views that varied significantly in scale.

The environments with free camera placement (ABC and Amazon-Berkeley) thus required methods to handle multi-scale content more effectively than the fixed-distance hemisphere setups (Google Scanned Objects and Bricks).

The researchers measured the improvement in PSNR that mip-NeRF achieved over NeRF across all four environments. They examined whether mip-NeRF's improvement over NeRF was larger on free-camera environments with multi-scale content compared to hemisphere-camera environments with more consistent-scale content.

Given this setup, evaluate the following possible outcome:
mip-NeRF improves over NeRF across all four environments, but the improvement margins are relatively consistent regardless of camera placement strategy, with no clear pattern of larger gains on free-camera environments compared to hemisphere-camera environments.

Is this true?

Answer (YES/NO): NO